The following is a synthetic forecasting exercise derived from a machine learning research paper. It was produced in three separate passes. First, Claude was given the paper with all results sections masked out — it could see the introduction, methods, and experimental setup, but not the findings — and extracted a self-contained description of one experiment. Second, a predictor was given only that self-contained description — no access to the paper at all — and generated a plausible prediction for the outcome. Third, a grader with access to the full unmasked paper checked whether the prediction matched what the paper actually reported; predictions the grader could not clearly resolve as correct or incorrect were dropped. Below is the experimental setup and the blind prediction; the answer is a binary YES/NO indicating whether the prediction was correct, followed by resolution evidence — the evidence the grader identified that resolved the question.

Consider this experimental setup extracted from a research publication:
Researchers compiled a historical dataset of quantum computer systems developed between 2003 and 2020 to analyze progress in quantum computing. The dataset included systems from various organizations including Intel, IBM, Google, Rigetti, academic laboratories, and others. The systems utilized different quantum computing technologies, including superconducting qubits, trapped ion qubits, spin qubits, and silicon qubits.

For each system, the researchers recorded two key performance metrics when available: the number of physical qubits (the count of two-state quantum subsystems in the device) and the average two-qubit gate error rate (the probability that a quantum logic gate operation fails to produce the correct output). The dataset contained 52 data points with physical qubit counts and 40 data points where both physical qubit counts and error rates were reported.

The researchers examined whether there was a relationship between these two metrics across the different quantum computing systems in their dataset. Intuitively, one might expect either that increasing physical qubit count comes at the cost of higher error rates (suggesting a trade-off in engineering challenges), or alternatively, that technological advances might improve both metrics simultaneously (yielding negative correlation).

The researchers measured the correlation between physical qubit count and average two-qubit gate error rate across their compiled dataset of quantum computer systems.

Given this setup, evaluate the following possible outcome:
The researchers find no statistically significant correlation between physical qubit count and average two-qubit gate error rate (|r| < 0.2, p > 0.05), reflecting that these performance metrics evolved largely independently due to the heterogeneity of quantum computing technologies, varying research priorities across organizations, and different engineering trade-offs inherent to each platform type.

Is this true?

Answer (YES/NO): NO